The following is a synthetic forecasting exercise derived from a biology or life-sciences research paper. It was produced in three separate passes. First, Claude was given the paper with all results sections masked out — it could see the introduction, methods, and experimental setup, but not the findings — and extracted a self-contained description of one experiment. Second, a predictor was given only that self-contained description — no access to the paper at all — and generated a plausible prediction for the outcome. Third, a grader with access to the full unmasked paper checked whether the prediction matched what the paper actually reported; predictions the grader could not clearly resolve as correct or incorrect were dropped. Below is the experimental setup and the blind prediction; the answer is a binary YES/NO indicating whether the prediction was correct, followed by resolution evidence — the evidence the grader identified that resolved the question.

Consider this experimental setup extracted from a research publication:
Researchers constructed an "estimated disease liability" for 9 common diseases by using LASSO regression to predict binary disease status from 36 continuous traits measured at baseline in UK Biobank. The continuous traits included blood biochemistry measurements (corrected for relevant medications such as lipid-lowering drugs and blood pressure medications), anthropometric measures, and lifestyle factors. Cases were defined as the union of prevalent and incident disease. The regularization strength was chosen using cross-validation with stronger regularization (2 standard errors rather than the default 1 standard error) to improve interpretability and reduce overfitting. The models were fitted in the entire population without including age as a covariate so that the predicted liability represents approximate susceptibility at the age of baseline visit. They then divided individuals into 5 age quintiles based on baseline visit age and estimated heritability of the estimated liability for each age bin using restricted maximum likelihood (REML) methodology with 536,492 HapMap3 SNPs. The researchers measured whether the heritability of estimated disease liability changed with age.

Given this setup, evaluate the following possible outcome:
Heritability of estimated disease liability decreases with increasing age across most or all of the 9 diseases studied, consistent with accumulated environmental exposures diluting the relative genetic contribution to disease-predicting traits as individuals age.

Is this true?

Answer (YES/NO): YES